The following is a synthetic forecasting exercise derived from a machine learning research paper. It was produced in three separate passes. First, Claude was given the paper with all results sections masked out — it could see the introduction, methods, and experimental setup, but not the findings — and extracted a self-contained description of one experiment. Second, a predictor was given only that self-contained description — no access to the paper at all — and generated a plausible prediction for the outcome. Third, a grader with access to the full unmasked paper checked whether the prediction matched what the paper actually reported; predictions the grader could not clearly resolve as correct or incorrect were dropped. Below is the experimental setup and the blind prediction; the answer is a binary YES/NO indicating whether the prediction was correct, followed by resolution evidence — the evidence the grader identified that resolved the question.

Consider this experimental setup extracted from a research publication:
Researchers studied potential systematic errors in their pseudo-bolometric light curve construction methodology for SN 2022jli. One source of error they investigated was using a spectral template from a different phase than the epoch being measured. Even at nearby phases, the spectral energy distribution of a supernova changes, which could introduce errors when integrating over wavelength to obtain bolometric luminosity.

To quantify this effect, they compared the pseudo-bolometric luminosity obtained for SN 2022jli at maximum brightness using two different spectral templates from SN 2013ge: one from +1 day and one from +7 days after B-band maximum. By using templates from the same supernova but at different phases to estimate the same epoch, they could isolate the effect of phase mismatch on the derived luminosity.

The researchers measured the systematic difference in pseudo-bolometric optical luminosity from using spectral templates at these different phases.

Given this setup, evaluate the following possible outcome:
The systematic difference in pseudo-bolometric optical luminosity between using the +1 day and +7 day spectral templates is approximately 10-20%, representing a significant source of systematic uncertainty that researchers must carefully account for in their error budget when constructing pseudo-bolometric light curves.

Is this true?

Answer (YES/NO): YES